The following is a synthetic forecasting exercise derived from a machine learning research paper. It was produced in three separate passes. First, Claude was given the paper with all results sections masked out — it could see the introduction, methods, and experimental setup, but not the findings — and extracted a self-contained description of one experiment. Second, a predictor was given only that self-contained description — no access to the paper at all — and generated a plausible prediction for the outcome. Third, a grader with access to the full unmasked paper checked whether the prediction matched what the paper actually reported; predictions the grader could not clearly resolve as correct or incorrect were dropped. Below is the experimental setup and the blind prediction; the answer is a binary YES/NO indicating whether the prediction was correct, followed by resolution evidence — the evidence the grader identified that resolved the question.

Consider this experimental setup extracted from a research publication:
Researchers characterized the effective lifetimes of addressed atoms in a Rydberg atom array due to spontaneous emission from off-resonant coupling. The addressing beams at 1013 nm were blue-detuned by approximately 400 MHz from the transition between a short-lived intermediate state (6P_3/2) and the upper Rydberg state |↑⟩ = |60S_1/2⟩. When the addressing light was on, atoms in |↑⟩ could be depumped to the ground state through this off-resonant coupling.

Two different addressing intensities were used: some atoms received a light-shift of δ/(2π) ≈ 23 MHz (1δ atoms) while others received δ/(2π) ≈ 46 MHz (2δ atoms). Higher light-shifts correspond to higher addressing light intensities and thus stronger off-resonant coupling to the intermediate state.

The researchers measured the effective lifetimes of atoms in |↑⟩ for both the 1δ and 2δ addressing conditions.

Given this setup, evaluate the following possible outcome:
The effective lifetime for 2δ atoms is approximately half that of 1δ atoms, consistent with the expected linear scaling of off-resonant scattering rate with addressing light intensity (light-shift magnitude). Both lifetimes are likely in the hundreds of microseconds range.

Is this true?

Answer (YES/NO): NO